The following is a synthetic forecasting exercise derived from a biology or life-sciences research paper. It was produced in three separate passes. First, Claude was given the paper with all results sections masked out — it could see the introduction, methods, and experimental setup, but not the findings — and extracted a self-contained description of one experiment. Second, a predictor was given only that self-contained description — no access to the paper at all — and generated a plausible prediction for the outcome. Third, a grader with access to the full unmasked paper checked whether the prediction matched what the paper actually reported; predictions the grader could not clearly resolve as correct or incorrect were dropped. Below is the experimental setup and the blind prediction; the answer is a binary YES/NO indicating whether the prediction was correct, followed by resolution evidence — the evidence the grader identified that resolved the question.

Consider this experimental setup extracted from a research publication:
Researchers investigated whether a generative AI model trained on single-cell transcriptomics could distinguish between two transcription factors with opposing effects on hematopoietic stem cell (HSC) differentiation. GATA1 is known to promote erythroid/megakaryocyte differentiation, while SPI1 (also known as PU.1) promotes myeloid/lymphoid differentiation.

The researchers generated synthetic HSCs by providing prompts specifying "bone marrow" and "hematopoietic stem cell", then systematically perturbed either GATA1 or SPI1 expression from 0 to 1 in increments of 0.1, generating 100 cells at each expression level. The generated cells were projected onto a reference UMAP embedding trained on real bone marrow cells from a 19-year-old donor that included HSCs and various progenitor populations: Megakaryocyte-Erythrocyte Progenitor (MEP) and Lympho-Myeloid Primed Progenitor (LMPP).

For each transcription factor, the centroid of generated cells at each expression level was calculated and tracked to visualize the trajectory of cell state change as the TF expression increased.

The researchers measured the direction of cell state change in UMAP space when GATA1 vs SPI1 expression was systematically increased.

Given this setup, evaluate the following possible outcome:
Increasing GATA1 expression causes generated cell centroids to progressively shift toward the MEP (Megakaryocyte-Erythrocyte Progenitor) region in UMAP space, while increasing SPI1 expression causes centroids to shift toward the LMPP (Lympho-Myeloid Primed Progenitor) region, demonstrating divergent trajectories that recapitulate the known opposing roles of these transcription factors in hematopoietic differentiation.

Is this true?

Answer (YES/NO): YES